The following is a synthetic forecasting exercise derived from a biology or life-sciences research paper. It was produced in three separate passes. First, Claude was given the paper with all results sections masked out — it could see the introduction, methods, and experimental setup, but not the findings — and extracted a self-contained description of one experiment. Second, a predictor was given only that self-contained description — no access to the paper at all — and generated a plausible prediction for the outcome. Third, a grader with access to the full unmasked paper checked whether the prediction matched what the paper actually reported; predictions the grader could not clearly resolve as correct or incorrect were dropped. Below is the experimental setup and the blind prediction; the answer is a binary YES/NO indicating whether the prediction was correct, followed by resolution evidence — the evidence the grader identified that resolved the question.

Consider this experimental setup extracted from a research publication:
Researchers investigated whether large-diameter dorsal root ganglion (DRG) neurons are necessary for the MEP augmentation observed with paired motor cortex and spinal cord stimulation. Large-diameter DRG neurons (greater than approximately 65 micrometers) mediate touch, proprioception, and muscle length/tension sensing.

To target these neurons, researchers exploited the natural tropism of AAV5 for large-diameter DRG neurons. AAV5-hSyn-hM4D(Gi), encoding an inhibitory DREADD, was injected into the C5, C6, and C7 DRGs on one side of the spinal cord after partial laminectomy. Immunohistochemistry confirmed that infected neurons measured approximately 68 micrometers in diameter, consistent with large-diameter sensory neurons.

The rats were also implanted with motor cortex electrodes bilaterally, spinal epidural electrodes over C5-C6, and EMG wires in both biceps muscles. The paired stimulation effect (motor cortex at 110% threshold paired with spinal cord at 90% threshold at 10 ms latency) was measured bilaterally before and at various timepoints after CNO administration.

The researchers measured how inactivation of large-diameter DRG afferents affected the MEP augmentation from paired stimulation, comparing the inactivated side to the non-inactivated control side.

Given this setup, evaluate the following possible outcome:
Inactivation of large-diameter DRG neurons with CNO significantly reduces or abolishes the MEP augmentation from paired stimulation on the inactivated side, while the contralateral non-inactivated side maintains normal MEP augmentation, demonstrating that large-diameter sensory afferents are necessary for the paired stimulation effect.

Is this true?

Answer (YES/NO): YES